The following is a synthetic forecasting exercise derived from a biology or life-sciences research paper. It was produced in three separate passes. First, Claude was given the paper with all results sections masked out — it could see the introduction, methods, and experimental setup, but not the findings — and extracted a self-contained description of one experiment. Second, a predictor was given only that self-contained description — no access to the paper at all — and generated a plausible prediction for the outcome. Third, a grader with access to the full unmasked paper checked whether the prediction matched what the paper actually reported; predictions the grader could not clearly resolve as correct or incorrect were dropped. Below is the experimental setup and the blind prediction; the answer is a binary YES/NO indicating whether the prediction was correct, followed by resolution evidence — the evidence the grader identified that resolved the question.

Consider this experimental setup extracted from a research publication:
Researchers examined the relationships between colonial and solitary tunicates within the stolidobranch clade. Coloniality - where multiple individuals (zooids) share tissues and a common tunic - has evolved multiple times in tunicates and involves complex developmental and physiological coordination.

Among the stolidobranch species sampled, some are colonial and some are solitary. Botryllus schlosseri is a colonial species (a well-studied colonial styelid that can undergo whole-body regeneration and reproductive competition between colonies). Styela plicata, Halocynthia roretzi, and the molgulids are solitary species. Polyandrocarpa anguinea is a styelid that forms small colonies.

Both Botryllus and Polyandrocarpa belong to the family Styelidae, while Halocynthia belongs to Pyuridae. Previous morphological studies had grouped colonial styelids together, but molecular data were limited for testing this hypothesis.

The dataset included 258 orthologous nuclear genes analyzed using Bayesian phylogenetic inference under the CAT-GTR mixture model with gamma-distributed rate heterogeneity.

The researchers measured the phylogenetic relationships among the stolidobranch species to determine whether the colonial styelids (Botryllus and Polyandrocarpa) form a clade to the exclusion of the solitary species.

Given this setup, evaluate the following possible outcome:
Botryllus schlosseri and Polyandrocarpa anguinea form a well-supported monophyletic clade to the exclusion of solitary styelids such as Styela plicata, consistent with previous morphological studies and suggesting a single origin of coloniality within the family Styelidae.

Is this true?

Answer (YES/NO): NO